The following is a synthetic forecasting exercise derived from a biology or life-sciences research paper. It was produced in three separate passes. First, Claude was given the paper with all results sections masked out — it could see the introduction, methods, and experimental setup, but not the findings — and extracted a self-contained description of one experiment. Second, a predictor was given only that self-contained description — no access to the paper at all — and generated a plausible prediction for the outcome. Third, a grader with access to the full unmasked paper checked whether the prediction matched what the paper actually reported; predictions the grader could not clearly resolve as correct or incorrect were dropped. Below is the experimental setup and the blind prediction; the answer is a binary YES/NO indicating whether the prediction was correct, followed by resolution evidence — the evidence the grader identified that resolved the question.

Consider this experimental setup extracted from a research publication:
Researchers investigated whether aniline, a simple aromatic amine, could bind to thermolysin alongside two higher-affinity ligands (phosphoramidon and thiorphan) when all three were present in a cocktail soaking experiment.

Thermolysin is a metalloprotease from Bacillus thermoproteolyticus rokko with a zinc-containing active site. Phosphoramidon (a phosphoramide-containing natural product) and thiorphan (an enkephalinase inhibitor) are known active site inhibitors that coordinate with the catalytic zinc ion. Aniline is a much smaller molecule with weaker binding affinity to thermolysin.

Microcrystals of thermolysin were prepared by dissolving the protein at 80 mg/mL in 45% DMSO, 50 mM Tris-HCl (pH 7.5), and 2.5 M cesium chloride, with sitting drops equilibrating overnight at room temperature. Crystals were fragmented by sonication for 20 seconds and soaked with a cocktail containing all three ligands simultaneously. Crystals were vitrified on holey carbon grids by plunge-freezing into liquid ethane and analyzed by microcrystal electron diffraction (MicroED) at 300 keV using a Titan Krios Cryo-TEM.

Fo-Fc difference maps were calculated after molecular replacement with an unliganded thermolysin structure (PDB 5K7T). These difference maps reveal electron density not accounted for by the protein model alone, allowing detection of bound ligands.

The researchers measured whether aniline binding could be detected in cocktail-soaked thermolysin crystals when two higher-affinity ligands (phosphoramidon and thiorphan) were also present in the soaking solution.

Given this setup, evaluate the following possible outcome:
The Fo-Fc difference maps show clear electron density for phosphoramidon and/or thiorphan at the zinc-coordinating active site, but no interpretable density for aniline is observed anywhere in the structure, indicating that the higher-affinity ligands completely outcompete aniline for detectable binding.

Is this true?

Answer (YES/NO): NO